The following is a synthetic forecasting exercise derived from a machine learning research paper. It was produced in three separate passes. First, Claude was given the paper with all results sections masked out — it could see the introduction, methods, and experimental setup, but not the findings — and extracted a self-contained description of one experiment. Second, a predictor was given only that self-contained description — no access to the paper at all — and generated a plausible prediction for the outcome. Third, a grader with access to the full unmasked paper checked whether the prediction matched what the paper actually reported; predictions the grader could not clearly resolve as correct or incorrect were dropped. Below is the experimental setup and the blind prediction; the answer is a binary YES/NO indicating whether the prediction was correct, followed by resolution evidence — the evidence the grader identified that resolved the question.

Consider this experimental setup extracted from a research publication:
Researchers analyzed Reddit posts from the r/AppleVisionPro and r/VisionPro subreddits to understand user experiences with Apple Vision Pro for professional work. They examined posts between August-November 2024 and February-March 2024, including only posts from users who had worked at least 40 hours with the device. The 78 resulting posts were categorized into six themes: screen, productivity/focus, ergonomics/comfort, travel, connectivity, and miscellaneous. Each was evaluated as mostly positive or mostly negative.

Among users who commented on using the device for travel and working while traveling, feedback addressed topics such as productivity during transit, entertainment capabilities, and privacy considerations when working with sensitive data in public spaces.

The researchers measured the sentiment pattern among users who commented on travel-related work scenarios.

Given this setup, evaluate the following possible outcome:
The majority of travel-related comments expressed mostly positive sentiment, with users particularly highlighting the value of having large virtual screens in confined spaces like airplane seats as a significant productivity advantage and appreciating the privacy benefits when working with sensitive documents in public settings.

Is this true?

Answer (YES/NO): NO